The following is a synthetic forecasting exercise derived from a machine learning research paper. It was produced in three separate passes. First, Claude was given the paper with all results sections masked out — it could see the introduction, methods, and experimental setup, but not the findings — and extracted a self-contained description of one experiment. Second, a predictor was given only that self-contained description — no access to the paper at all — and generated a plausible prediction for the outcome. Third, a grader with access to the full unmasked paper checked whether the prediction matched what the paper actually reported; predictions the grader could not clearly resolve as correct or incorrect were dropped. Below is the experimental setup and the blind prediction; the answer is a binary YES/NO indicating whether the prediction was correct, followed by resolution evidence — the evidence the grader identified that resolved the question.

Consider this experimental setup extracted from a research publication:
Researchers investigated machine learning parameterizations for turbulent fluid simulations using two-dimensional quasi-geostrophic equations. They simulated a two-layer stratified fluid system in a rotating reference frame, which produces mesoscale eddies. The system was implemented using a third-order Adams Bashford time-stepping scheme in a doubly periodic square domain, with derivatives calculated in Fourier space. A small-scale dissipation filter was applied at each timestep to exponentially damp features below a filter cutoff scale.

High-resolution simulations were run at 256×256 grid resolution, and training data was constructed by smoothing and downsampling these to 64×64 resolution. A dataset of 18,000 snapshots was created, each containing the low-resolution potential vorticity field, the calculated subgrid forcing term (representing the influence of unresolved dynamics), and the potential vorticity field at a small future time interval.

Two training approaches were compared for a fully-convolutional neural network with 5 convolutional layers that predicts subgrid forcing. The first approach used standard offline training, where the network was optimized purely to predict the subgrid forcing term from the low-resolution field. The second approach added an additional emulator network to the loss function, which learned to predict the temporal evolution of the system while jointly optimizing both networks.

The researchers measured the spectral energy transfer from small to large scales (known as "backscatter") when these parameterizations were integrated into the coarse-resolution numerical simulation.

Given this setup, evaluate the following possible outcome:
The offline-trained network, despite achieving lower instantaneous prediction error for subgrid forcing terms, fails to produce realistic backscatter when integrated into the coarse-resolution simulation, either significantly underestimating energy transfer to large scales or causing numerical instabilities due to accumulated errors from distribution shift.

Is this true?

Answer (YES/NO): NO